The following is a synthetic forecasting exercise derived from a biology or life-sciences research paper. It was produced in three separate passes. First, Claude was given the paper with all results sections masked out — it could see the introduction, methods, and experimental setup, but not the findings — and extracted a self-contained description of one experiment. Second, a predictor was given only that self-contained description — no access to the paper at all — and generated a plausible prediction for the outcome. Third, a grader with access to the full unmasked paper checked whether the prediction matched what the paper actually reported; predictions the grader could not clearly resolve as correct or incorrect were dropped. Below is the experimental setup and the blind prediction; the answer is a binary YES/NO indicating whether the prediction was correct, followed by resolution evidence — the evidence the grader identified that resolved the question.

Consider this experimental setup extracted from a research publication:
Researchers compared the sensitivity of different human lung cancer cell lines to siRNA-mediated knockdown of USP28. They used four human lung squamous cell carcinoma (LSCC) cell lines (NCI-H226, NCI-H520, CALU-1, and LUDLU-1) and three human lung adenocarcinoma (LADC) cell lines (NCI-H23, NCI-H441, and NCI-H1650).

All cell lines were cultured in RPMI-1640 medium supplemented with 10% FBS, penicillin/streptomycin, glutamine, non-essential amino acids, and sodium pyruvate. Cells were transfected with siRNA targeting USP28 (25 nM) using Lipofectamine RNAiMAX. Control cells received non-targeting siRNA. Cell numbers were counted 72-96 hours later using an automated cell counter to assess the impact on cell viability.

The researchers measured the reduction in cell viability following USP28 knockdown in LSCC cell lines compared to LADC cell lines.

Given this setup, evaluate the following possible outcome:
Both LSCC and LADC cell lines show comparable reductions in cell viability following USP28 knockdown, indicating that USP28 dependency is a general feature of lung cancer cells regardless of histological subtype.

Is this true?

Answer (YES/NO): NO